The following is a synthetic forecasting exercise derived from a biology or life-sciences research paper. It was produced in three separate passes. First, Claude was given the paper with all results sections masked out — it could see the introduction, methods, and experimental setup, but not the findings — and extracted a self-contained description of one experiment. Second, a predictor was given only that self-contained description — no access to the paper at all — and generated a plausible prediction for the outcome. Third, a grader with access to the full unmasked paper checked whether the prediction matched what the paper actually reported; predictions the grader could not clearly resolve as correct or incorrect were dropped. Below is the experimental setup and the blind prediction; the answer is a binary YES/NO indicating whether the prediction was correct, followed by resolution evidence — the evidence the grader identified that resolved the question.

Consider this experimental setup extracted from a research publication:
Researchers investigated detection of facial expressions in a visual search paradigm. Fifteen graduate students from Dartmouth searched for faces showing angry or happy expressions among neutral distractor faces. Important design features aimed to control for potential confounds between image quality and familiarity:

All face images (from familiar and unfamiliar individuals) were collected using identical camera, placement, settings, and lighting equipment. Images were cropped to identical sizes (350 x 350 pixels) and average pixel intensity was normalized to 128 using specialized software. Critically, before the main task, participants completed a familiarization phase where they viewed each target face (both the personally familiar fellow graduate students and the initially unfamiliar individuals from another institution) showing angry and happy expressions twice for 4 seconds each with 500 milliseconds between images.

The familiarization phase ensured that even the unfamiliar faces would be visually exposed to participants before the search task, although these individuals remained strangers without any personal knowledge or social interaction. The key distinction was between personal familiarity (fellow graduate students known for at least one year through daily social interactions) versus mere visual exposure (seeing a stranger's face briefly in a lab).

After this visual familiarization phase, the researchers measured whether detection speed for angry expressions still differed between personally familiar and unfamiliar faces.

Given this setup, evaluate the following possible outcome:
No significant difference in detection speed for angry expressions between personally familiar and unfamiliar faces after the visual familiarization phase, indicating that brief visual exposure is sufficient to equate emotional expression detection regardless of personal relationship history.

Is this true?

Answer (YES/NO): NO